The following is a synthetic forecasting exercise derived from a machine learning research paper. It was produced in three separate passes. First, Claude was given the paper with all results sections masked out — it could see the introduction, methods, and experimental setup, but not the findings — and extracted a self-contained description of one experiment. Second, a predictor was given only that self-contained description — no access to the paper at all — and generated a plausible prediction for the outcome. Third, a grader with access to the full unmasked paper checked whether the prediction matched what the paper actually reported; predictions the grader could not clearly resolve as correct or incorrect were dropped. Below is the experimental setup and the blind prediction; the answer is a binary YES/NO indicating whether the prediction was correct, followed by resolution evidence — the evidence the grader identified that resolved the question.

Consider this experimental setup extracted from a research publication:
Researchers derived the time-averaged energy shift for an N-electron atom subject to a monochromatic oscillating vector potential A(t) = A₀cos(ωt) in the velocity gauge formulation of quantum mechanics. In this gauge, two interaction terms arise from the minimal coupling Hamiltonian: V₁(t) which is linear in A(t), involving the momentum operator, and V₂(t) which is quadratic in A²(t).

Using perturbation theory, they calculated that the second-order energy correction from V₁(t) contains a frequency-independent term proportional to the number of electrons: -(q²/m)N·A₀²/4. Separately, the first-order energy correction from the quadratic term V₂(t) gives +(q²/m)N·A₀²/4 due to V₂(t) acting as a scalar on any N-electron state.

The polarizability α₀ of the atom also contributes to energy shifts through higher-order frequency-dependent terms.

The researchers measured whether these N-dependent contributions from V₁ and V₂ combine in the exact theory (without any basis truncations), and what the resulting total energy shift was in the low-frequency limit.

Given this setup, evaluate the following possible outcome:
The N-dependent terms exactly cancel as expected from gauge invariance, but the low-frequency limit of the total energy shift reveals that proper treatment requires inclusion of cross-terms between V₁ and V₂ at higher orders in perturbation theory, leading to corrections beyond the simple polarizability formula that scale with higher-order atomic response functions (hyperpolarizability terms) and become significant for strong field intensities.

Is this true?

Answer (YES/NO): NO